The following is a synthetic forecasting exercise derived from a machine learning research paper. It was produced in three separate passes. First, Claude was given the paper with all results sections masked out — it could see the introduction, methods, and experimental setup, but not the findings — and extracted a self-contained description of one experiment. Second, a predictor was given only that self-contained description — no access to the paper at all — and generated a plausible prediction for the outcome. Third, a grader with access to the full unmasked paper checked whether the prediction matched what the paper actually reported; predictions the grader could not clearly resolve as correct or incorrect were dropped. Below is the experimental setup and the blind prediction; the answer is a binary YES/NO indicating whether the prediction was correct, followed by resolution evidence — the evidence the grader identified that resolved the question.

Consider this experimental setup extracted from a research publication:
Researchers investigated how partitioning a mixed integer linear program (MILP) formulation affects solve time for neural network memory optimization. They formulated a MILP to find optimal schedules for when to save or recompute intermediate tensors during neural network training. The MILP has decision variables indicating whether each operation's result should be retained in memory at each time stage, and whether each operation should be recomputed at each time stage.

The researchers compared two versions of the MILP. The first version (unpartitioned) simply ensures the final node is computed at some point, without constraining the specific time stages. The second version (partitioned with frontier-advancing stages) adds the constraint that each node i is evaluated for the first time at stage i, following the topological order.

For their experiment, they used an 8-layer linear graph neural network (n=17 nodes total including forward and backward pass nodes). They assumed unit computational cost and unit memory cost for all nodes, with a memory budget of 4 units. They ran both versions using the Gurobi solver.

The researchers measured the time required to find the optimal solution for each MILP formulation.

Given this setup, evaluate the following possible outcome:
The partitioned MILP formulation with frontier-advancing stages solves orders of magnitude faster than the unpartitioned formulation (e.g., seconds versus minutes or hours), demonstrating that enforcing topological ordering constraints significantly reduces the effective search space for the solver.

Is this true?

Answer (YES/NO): YES